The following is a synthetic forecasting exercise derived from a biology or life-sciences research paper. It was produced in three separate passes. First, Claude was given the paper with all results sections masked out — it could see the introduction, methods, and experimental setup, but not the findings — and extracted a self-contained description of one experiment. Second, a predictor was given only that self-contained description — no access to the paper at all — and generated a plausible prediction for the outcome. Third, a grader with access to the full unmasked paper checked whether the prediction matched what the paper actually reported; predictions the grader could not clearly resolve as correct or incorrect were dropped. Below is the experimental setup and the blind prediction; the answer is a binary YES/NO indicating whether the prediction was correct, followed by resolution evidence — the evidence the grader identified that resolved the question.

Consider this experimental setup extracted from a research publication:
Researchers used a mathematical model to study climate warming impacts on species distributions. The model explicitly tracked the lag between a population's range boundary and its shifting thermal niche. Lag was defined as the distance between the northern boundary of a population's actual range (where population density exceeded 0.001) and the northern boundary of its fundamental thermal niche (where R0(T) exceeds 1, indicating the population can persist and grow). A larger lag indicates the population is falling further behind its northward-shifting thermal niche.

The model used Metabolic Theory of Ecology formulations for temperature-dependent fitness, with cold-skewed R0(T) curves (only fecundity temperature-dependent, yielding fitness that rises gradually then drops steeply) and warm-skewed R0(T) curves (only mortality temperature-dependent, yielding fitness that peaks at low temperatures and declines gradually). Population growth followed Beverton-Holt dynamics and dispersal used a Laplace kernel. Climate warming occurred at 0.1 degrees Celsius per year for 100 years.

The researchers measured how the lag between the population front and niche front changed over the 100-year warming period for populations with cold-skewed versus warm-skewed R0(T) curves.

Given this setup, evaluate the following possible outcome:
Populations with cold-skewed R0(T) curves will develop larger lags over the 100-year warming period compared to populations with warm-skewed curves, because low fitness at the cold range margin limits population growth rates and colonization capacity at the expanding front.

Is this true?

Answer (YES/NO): YES